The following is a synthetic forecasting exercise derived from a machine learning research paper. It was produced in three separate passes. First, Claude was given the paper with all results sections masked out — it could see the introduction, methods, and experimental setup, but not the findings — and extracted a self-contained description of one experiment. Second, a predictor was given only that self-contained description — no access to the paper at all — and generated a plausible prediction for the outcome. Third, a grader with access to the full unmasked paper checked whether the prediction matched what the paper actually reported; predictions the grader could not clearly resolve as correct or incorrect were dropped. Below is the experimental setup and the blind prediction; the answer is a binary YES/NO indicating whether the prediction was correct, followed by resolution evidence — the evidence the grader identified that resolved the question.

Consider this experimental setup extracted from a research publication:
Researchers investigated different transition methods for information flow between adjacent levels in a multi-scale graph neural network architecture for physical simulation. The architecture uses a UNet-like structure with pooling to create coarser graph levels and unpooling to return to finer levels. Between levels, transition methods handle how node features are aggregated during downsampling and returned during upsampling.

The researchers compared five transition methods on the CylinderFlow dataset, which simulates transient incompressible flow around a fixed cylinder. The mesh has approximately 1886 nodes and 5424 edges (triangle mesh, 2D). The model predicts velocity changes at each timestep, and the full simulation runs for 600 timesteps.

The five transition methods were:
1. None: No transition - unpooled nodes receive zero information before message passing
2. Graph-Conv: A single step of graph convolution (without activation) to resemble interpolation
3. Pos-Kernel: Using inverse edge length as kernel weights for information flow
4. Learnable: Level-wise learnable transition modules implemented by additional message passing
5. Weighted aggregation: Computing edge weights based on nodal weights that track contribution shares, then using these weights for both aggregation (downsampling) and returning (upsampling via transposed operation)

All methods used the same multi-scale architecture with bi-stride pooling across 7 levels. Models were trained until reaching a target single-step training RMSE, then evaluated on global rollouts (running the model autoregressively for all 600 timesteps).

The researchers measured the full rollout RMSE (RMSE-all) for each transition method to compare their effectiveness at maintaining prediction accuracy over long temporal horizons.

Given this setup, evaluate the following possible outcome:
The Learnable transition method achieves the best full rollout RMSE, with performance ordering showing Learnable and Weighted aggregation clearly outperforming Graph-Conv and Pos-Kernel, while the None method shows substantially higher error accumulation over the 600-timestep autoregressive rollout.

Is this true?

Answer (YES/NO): NO